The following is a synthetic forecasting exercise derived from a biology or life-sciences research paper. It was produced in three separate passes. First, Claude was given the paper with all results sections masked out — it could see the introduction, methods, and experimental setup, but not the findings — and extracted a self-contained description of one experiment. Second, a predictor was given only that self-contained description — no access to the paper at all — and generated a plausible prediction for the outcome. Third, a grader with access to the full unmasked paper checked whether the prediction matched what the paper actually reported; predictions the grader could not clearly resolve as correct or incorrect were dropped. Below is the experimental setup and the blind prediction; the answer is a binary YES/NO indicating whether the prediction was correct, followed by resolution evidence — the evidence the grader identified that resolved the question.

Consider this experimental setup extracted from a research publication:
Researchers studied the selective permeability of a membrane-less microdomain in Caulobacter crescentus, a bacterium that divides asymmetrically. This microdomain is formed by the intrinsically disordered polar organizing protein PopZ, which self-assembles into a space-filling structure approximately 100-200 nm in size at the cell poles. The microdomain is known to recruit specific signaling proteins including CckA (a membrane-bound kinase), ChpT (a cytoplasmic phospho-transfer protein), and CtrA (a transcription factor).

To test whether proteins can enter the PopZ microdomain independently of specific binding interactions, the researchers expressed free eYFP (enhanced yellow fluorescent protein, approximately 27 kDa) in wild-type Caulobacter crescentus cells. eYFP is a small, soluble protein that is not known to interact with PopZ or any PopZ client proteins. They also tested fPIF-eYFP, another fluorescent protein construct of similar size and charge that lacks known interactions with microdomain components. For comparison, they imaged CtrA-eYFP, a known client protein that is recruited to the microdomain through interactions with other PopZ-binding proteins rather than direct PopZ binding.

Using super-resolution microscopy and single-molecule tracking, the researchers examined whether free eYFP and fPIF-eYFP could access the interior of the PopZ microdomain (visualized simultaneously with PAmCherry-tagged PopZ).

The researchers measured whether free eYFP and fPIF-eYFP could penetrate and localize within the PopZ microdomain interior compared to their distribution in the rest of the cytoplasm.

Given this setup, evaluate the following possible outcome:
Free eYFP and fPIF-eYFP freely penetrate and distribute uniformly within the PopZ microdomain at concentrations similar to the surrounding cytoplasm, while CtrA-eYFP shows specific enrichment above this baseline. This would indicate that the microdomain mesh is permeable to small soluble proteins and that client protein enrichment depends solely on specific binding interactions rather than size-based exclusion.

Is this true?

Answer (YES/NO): NO